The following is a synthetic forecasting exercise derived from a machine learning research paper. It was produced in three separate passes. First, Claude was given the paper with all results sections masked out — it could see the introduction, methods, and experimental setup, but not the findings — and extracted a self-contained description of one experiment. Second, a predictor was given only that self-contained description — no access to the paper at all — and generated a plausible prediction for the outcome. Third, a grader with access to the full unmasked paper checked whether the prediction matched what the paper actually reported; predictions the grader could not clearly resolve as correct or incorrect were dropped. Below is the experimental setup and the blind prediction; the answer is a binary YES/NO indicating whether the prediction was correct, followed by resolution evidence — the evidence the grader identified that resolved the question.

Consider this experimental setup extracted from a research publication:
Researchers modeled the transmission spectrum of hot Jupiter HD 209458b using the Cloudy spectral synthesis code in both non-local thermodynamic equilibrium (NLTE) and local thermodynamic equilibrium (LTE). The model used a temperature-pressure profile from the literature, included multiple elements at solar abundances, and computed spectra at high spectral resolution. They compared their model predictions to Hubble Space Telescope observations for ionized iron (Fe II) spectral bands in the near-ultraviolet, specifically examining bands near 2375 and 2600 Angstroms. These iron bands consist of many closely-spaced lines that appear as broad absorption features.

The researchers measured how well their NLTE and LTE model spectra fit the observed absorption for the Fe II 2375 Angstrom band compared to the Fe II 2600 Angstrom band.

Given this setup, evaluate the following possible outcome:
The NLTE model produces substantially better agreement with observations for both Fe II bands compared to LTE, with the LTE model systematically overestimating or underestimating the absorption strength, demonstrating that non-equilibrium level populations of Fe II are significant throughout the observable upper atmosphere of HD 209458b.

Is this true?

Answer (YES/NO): NO